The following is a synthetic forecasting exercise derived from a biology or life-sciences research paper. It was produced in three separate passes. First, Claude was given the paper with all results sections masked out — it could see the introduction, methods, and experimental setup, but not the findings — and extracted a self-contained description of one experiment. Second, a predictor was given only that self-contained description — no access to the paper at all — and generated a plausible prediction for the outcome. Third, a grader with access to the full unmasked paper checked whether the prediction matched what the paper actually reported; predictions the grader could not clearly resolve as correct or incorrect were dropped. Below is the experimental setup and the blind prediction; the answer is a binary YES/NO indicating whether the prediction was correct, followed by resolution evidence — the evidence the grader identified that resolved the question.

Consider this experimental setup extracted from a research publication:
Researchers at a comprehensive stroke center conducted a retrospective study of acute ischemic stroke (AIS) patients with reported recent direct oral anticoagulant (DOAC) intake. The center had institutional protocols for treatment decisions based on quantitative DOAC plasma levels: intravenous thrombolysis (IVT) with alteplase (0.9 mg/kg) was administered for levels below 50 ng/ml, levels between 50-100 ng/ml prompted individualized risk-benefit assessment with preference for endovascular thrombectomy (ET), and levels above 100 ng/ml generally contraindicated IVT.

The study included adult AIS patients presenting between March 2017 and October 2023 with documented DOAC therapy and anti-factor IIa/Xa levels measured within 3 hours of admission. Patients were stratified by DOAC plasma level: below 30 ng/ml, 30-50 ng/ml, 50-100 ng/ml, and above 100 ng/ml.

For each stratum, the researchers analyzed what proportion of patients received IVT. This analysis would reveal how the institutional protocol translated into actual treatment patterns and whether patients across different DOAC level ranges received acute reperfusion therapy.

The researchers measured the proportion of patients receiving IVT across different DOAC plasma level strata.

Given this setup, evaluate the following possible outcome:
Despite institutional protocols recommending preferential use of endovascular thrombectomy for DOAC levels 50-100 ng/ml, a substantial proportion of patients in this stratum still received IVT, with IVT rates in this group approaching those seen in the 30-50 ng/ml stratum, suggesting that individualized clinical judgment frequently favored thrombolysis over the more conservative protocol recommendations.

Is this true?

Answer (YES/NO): NO